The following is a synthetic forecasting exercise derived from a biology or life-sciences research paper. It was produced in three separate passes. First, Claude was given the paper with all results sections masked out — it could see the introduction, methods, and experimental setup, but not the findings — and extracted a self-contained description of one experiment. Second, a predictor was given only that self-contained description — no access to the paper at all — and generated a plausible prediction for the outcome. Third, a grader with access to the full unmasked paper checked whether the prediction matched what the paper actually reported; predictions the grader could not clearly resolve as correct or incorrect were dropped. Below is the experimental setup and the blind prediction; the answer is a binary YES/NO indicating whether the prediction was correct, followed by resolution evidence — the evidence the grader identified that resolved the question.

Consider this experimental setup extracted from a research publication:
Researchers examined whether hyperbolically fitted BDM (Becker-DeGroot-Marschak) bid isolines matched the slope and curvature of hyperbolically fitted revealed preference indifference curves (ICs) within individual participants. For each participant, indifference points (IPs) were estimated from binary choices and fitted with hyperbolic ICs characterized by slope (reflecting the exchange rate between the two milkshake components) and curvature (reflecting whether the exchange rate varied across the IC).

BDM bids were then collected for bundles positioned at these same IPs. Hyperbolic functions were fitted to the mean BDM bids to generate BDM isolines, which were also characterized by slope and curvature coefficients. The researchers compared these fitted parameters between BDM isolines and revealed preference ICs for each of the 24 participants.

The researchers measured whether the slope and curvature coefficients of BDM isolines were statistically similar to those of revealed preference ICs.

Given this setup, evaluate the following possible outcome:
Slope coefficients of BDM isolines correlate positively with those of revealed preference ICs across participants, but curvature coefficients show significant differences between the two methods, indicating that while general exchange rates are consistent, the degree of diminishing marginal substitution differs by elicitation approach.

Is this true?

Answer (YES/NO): NO